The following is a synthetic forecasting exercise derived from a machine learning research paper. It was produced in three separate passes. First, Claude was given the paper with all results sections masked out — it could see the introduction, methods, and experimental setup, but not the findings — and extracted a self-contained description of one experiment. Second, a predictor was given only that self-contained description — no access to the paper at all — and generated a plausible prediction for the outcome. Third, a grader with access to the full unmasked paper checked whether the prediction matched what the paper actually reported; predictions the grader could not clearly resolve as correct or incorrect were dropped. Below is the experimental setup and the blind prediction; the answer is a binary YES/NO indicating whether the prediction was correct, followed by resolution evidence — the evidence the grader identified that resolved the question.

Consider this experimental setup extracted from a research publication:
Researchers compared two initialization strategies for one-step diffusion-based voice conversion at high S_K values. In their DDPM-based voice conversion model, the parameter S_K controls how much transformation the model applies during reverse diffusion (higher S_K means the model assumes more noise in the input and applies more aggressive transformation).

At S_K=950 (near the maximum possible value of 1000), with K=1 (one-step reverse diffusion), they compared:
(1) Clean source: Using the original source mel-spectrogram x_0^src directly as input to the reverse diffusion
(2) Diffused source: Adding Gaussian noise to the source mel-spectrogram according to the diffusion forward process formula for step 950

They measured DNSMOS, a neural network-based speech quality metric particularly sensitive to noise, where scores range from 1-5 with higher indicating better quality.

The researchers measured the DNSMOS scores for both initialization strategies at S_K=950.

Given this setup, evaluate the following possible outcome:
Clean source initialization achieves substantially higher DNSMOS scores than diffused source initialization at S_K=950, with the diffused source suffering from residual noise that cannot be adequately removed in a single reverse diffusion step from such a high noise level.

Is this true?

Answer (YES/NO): NO